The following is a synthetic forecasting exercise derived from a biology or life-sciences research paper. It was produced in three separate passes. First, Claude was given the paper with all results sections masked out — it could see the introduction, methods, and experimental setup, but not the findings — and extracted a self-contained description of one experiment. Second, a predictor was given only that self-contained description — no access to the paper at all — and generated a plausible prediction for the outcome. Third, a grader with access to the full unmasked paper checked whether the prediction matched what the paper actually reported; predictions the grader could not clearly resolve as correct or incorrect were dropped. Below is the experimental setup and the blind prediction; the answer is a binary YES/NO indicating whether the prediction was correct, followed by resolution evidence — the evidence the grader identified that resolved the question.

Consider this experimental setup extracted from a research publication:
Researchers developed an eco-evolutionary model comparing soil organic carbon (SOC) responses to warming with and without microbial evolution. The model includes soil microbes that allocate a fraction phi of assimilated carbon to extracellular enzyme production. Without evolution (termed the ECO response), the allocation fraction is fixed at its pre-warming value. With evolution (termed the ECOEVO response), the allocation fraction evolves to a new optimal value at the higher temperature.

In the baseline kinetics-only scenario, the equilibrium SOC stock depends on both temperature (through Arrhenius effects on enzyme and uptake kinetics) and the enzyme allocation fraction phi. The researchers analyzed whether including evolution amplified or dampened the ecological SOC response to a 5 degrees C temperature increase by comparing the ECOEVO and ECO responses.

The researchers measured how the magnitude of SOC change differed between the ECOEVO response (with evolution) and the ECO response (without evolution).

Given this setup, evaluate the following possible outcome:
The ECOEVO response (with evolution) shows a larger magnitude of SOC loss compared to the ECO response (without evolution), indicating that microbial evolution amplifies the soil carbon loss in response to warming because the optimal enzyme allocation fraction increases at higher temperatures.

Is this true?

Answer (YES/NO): YES